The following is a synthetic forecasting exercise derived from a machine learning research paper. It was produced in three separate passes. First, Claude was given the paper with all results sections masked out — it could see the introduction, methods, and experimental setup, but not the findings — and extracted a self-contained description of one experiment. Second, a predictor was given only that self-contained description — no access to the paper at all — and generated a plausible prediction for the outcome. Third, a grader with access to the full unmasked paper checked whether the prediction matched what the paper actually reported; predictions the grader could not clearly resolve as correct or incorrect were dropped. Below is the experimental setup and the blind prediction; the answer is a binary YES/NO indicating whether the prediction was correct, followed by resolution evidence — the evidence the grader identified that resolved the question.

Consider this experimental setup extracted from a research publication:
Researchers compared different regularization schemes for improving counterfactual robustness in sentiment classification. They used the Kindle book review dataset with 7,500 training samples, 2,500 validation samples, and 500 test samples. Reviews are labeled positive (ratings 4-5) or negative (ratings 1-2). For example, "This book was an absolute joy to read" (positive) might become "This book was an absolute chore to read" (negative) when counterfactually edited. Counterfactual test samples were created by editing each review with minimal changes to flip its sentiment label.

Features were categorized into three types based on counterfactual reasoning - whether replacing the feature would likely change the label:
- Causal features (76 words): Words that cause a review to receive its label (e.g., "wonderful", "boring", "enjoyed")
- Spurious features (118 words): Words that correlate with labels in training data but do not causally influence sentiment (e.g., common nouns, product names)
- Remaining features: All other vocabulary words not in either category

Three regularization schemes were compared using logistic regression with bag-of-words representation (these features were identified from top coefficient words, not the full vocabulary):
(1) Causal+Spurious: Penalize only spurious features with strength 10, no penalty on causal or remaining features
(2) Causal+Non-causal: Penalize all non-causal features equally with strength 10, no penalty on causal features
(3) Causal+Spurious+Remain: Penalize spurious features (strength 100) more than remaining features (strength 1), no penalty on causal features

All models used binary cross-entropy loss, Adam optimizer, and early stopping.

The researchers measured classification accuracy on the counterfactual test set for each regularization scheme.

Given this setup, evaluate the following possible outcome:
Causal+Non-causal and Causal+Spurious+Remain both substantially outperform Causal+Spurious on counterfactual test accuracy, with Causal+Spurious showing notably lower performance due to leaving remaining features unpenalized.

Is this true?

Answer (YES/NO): NO